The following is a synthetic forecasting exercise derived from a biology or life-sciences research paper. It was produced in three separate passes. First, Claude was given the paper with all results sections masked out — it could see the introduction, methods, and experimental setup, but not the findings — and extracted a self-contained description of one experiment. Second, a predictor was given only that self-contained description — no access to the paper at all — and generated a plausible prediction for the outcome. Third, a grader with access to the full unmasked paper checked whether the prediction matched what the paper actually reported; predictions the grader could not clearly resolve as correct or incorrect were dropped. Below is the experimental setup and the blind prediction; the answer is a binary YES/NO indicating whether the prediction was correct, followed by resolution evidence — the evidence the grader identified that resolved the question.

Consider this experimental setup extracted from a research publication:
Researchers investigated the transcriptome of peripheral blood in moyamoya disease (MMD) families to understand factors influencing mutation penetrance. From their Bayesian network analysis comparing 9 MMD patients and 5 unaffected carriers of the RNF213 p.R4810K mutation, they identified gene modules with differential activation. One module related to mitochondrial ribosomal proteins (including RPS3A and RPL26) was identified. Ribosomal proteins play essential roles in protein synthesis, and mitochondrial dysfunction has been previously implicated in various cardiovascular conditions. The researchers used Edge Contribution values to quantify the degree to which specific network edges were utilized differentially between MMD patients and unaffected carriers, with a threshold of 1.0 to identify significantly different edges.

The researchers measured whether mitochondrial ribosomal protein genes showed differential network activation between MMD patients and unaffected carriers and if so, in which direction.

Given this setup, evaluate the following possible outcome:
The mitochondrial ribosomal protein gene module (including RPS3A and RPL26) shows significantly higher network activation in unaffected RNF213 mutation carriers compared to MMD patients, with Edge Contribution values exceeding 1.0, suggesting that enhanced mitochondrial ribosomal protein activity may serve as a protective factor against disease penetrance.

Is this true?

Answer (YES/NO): YES